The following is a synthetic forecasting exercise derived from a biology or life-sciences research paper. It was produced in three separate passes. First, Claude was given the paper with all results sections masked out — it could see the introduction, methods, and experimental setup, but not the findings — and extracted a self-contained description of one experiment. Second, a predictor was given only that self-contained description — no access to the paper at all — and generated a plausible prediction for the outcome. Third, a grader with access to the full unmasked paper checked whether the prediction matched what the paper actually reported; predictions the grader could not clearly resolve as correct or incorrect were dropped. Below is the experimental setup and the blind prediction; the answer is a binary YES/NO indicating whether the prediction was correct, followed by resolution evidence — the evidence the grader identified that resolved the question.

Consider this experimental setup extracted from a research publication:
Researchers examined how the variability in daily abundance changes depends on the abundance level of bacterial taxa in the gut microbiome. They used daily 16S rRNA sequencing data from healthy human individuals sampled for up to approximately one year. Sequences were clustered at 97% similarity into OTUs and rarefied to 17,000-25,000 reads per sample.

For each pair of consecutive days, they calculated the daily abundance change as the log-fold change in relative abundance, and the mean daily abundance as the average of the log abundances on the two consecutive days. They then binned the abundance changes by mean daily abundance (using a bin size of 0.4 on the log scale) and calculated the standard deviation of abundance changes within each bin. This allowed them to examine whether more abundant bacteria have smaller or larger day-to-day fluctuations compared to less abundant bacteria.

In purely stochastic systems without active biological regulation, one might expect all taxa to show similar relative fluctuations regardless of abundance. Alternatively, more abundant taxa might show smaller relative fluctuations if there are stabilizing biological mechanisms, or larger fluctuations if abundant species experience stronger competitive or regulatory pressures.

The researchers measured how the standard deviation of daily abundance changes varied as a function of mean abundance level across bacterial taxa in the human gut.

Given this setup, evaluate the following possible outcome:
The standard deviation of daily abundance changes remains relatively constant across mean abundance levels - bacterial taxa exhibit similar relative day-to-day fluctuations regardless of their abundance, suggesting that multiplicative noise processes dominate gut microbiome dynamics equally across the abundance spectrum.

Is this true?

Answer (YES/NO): NO